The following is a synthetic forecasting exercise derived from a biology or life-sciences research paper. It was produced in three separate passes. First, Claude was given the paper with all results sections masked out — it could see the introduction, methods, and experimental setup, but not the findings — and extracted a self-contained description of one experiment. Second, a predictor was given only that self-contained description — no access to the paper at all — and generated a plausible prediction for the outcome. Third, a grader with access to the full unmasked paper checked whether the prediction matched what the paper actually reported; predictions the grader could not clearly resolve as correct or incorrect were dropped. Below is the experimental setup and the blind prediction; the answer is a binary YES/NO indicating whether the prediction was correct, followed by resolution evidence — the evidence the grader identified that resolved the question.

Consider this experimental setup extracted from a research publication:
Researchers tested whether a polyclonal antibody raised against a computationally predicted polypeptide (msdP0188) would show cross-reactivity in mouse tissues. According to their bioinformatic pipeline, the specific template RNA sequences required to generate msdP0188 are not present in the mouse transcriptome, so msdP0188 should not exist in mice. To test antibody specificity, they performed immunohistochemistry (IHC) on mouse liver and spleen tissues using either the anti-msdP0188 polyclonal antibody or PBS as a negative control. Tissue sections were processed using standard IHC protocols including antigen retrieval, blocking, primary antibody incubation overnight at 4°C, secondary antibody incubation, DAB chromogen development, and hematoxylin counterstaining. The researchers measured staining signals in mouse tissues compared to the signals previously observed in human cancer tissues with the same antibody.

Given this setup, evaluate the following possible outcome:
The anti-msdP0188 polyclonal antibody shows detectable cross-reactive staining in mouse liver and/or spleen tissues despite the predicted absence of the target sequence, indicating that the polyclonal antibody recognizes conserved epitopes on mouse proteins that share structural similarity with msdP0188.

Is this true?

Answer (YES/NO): NO